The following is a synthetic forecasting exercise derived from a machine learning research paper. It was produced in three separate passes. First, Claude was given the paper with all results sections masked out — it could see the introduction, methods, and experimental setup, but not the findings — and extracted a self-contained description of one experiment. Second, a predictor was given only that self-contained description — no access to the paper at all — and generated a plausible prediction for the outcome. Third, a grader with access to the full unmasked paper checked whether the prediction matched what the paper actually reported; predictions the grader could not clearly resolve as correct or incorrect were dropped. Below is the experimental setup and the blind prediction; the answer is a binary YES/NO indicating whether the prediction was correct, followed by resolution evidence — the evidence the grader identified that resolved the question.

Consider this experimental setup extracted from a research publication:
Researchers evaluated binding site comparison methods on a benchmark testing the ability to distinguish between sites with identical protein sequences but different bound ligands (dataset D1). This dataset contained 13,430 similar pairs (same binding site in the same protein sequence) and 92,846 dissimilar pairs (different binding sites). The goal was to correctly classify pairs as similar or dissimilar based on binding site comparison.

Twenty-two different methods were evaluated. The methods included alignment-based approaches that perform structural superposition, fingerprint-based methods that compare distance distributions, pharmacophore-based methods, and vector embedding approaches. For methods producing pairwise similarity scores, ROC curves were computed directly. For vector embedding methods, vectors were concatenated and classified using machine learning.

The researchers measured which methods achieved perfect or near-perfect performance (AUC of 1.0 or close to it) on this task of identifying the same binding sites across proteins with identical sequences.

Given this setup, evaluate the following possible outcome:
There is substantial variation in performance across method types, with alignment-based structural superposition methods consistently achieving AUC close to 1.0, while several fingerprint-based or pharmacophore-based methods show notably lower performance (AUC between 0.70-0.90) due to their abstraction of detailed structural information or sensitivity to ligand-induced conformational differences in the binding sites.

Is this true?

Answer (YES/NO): NO